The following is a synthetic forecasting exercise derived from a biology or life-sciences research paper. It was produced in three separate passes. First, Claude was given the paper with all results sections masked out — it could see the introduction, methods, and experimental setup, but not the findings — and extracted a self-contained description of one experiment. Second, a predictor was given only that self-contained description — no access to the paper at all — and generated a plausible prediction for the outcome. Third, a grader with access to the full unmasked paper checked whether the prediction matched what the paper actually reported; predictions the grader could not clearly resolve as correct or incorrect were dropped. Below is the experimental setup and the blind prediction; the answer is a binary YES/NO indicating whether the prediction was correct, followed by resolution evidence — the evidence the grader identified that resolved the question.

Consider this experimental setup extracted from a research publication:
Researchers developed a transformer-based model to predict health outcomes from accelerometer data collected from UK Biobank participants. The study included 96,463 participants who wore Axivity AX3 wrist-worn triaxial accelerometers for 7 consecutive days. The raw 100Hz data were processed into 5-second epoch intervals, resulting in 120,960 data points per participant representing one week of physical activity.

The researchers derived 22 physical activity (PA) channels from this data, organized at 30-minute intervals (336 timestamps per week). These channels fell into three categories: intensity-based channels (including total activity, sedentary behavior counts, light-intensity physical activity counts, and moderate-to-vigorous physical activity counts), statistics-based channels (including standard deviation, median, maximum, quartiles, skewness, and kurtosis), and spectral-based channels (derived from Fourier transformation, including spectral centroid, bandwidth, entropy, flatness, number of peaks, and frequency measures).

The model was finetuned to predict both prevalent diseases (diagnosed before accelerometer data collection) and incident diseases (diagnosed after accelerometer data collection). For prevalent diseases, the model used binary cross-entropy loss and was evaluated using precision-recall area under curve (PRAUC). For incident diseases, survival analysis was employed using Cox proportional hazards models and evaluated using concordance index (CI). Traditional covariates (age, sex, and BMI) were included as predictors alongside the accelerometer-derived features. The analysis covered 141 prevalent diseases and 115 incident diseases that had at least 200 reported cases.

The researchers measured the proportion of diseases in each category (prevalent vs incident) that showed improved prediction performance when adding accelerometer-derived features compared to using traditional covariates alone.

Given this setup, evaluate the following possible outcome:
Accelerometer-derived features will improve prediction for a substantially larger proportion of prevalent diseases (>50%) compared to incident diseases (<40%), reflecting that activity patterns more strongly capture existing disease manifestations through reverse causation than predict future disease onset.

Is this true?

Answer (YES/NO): NO